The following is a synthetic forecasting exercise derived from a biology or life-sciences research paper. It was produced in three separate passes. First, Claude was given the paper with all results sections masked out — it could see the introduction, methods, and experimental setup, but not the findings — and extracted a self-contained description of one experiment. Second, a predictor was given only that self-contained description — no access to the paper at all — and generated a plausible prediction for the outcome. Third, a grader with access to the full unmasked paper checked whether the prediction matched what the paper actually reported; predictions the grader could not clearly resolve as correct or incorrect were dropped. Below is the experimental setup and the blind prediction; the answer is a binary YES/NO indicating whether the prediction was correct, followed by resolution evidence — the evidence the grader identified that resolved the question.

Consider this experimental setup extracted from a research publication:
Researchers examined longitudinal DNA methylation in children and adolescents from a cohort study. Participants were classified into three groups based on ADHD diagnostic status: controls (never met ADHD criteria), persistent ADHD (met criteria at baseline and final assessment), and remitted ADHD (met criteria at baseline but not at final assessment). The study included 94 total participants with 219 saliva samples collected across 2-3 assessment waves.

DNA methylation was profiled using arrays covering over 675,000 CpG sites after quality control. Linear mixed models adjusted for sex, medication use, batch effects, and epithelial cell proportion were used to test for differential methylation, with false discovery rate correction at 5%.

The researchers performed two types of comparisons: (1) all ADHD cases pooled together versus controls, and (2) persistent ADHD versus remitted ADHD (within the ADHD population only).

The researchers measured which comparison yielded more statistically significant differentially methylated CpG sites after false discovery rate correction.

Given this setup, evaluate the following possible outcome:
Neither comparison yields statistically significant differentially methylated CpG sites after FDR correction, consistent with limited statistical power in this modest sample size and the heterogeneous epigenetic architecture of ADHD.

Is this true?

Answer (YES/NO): NO